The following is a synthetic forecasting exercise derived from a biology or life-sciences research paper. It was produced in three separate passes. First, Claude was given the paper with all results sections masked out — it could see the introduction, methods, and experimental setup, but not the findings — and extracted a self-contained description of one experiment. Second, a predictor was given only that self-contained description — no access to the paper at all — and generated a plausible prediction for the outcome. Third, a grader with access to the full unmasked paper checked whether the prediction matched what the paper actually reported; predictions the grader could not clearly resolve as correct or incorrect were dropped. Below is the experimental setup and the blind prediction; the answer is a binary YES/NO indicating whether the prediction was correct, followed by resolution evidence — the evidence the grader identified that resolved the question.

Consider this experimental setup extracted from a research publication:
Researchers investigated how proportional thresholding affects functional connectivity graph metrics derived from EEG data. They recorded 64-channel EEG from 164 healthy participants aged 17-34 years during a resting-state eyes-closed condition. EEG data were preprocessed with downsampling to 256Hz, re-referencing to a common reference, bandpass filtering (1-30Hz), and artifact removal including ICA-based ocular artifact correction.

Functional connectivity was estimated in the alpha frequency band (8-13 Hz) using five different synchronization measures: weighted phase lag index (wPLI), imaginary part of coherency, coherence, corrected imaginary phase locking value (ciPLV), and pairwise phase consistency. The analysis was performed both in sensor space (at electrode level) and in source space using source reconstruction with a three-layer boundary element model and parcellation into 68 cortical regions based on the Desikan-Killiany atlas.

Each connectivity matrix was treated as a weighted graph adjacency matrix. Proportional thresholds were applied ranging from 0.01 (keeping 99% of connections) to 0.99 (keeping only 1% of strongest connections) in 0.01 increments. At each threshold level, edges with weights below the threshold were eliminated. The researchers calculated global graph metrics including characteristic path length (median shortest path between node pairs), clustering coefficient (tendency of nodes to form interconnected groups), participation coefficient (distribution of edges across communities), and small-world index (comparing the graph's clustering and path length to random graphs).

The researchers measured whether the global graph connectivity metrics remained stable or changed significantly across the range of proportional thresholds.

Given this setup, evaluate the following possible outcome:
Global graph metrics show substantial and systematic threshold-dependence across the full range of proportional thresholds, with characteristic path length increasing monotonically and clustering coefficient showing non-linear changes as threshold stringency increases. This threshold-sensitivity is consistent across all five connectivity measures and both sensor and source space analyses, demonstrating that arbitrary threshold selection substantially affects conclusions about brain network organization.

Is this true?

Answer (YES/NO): YES